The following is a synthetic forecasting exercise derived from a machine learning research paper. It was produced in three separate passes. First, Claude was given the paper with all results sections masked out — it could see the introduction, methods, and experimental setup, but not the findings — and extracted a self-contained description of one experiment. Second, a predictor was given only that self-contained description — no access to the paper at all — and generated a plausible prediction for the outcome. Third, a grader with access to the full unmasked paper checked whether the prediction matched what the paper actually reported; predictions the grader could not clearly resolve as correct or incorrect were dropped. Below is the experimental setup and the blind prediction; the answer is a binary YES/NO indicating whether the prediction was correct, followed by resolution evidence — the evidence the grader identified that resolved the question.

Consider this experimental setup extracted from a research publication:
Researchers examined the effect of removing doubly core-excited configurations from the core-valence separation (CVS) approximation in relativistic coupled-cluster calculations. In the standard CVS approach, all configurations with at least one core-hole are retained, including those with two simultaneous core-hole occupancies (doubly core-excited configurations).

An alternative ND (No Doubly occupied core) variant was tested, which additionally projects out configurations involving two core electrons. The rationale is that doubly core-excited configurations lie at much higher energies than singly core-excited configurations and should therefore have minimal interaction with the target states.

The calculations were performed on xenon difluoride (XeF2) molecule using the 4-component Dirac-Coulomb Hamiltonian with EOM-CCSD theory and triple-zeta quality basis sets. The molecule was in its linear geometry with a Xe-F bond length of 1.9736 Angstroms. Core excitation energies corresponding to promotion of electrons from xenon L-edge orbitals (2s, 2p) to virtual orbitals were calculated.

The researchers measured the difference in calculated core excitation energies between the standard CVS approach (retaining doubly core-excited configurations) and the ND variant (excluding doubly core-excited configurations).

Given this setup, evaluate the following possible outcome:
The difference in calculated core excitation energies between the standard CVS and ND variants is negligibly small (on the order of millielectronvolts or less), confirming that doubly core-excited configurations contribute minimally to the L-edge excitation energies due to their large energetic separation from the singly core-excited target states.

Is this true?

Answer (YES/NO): NO